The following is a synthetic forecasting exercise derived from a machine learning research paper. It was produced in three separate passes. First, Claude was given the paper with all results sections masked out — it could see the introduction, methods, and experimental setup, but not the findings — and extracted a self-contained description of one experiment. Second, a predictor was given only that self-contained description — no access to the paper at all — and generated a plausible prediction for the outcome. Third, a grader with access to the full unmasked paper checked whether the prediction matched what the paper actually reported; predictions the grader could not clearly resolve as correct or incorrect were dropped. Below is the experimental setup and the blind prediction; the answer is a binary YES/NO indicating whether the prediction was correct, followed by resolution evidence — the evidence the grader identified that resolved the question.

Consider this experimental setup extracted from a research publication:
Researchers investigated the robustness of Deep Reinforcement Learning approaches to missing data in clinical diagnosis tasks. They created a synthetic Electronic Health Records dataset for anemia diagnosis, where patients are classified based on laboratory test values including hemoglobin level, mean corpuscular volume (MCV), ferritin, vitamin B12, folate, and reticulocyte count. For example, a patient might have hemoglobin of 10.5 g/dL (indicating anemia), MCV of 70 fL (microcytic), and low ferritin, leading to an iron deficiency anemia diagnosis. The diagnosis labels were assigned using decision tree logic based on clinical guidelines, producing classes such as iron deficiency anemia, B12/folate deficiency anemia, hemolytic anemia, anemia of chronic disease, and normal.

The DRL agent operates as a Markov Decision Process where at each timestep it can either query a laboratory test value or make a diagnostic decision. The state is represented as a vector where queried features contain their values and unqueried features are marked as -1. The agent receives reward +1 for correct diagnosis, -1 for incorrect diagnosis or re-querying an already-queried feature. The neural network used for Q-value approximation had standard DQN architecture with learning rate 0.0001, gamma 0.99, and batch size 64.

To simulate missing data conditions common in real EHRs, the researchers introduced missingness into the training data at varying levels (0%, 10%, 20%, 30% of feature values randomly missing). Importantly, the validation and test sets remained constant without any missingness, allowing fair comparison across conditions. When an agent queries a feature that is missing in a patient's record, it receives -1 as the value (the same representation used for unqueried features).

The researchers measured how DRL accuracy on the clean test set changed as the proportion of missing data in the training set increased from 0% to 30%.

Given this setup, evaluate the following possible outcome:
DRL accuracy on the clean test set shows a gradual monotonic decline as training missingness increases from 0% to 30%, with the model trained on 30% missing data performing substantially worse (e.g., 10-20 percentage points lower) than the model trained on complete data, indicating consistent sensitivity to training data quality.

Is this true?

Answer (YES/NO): NO